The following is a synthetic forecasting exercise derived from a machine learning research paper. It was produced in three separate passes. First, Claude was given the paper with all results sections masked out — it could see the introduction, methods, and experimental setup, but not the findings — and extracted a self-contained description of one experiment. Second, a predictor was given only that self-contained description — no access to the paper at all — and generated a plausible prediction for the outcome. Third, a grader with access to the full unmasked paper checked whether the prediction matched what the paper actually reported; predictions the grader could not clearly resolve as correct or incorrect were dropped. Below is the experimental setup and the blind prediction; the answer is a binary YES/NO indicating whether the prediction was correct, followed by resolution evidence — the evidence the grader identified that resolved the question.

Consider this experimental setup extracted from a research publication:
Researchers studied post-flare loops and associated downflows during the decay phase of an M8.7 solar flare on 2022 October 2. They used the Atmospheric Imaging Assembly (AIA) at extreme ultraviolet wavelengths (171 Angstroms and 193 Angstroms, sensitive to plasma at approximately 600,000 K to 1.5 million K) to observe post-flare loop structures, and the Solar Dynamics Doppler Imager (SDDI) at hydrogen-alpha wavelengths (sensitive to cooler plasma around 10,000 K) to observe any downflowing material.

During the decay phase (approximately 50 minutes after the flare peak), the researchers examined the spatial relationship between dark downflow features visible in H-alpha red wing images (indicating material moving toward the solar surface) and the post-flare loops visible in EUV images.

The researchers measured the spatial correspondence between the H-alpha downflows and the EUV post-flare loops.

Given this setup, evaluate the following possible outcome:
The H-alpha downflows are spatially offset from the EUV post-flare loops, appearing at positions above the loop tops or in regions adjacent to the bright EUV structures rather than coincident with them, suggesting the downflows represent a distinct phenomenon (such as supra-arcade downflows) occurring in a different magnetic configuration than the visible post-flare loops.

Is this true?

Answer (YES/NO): NO